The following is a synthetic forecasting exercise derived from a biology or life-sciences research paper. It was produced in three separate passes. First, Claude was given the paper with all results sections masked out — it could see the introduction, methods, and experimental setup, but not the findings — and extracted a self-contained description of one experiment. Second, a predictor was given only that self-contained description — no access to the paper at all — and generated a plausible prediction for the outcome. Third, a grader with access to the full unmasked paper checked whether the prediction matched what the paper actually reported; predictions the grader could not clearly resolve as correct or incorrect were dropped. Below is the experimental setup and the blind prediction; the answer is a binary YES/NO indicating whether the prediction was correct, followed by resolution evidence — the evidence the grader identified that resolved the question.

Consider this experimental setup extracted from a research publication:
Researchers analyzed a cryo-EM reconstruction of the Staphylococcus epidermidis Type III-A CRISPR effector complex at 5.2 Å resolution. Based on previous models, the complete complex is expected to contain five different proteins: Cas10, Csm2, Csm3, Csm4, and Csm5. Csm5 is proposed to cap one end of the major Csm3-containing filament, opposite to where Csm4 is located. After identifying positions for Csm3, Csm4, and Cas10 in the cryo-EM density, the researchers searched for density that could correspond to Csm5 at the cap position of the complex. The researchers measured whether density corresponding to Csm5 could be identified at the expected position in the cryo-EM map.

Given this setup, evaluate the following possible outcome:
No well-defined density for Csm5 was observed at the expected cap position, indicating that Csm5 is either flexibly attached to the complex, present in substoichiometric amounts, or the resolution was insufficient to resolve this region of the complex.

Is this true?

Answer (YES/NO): YES